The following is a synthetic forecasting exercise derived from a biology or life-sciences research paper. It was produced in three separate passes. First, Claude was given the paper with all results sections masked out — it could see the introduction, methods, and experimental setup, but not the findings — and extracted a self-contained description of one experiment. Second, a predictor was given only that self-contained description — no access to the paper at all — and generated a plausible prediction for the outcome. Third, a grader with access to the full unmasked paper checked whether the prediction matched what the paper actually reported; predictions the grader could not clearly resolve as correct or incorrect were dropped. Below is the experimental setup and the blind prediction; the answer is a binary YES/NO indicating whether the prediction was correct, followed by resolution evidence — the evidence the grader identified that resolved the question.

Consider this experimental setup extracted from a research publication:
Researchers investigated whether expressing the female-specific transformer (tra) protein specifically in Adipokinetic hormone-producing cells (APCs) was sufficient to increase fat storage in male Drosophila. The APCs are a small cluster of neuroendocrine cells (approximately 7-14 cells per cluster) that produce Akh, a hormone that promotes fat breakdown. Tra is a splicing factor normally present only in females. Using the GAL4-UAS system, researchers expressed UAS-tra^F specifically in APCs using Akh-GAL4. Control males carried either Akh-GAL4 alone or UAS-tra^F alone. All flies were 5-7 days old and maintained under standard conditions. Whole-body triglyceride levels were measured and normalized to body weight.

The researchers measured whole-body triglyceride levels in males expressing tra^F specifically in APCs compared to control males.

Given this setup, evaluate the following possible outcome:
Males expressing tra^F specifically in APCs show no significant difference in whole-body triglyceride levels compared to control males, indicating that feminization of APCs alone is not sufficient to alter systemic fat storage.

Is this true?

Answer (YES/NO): NO